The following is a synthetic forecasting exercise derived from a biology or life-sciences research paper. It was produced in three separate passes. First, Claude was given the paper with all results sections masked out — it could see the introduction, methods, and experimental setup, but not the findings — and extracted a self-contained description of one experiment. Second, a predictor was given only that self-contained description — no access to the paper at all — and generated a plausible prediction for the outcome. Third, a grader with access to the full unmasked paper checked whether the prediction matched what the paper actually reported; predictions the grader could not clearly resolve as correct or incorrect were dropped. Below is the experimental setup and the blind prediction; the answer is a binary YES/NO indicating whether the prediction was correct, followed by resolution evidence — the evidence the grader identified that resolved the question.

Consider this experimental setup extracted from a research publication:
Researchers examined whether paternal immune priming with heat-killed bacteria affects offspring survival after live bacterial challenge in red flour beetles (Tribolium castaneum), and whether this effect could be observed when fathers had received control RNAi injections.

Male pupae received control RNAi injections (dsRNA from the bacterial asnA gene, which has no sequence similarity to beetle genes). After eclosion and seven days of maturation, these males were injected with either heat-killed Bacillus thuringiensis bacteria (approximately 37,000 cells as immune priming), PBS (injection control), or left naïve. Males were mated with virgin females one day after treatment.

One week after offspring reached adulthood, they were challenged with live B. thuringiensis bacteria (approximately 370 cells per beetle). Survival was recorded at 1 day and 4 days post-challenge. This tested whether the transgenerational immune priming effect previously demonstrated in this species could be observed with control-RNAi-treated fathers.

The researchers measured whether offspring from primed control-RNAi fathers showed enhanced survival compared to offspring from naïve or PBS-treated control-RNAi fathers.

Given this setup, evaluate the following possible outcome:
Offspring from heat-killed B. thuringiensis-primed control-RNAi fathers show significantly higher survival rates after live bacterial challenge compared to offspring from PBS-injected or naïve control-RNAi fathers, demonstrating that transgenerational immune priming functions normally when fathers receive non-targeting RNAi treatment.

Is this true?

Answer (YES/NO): NO